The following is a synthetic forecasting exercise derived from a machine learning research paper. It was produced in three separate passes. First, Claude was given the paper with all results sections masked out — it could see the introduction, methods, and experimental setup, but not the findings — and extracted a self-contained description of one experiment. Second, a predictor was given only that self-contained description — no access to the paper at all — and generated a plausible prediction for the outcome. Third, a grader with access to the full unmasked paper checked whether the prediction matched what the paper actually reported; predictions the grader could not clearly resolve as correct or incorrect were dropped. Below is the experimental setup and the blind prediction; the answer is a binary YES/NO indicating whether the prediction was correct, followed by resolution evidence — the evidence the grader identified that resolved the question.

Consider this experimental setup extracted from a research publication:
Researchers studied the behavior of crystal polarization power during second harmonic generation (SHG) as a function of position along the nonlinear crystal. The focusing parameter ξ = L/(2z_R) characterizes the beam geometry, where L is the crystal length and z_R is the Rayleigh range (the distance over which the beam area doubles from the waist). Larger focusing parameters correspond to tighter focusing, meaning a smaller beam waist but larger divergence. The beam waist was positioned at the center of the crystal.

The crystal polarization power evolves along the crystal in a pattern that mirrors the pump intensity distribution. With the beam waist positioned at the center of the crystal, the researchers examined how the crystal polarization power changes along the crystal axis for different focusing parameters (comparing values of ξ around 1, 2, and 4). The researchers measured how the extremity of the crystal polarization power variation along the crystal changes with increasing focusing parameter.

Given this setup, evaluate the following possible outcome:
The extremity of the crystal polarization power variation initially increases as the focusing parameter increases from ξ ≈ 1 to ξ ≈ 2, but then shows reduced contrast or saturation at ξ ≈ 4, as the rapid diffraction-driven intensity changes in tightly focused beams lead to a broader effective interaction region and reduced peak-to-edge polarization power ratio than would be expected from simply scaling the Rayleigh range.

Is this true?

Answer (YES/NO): NO